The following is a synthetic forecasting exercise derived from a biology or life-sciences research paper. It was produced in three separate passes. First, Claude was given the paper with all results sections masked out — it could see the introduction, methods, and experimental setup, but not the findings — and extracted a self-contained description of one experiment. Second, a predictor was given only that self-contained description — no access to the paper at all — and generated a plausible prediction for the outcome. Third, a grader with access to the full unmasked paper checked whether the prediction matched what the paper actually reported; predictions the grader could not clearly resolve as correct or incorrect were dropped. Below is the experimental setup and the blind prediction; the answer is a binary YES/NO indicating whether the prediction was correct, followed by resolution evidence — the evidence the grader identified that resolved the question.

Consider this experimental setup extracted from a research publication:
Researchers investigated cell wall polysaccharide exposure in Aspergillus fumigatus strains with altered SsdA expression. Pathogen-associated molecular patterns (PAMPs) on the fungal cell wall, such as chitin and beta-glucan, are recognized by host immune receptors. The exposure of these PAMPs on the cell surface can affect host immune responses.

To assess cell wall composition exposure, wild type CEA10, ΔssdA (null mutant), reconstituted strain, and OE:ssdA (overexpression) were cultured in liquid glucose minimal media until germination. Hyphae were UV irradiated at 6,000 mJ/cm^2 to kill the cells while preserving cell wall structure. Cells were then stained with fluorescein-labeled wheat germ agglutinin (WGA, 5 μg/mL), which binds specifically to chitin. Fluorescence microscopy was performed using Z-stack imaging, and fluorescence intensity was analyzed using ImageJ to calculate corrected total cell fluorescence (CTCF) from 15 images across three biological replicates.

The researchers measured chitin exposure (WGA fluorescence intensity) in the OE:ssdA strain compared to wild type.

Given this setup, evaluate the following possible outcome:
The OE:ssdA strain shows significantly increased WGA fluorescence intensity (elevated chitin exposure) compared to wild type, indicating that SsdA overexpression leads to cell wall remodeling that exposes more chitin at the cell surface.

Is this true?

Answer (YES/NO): YES